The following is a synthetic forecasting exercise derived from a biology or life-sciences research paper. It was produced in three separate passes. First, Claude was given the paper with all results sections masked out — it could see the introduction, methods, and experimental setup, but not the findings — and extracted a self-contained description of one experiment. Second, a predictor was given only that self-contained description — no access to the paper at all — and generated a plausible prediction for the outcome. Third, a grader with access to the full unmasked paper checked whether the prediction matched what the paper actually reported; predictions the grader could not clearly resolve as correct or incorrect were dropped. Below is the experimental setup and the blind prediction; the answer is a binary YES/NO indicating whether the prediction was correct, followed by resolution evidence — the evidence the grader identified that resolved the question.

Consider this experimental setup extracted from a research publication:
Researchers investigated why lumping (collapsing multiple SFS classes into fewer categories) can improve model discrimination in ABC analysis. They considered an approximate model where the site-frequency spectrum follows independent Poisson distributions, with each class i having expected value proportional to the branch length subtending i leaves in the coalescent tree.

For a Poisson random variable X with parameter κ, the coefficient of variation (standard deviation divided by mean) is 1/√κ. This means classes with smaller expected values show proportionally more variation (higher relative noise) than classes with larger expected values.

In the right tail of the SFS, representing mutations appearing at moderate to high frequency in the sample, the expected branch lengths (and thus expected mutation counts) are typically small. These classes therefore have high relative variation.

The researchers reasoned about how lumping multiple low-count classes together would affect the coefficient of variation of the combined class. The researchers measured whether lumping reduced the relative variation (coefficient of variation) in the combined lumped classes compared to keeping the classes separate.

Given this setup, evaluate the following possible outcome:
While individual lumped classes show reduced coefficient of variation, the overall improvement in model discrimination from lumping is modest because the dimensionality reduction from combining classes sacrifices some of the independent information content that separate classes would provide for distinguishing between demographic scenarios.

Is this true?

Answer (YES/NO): NO